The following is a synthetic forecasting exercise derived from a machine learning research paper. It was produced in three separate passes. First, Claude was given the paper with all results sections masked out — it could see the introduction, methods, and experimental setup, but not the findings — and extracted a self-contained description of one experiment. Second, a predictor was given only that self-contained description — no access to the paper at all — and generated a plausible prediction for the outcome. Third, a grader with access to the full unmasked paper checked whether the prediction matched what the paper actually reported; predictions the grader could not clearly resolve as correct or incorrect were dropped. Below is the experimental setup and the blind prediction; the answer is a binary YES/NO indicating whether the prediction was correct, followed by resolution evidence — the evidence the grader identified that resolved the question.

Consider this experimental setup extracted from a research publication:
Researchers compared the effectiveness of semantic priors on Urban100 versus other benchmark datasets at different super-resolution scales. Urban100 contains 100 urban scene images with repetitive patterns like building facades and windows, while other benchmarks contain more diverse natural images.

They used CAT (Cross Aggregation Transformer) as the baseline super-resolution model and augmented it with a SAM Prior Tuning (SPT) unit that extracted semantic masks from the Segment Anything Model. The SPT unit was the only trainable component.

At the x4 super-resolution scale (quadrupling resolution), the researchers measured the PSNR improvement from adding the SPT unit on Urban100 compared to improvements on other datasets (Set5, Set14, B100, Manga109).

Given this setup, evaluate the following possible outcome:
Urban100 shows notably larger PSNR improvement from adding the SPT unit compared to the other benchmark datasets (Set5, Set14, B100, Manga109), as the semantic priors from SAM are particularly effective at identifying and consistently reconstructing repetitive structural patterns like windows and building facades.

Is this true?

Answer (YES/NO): NO